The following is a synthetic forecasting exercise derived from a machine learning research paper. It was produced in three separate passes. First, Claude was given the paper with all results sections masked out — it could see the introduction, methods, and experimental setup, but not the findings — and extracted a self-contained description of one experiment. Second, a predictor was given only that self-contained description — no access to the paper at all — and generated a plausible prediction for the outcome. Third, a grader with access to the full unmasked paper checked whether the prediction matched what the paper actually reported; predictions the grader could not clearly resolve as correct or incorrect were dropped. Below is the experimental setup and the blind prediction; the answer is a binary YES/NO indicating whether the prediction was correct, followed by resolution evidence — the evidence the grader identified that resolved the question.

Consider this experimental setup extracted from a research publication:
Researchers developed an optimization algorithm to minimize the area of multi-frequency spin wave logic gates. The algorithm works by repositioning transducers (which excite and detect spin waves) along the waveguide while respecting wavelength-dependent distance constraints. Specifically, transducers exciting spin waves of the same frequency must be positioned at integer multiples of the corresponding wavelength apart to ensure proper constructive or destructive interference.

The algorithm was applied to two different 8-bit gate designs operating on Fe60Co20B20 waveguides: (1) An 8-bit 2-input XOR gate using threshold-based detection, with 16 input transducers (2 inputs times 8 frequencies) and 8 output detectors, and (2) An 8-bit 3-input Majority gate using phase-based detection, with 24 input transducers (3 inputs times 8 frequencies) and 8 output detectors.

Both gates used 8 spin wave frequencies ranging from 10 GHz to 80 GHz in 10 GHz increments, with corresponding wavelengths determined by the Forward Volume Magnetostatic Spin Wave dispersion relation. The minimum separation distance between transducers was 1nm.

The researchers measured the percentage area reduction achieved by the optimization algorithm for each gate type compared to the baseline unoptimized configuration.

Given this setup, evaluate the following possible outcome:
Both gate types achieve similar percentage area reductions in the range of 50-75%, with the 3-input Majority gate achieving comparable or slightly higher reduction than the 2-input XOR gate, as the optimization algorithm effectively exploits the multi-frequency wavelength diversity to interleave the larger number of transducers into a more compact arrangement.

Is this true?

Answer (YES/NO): NO